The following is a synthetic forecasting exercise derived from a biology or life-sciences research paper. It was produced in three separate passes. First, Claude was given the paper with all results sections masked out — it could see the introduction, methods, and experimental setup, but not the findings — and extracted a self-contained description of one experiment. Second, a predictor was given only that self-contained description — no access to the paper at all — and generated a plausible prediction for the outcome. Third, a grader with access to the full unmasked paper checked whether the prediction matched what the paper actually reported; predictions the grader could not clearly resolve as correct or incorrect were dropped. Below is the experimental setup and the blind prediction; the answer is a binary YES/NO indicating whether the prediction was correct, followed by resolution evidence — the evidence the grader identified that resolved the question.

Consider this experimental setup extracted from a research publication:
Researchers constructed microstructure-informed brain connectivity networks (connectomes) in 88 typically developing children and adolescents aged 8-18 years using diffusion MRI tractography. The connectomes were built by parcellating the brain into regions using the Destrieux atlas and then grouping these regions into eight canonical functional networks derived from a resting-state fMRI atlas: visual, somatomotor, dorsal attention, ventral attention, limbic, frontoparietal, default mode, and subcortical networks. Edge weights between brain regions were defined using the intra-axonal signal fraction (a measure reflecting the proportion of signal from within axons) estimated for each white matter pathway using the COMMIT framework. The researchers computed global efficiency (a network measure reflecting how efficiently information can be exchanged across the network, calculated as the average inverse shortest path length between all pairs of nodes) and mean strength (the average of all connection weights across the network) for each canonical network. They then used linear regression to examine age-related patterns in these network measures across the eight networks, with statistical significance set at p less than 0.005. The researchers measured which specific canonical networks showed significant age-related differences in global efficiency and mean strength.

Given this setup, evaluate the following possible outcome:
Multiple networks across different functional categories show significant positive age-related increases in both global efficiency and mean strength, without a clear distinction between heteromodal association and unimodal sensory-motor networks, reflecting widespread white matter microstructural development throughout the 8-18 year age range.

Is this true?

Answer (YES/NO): NO